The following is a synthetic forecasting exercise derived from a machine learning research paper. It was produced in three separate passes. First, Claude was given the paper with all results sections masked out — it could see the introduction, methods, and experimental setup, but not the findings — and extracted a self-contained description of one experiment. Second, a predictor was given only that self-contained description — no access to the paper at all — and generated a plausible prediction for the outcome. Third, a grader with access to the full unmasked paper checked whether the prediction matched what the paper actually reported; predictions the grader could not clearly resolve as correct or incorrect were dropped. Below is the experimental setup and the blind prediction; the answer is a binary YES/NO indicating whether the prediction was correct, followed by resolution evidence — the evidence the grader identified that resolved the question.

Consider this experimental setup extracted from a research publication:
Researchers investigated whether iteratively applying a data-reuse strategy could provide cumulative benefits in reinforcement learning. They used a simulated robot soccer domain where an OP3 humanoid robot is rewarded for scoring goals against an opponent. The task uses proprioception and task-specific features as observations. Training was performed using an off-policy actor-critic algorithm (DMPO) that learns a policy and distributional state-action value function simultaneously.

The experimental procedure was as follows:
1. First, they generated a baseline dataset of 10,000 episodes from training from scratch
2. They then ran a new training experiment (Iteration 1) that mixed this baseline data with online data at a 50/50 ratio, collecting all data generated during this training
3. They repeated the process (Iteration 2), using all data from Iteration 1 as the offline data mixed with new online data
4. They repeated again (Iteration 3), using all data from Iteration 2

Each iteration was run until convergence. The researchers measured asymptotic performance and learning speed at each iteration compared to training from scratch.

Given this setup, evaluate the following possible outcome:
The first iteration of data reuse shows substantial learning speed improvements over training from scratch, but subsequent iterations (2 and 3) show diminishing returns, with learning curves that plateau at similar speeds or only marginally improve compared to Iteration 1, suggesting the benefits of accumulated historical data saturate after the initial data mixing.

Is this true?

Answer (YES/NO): YES